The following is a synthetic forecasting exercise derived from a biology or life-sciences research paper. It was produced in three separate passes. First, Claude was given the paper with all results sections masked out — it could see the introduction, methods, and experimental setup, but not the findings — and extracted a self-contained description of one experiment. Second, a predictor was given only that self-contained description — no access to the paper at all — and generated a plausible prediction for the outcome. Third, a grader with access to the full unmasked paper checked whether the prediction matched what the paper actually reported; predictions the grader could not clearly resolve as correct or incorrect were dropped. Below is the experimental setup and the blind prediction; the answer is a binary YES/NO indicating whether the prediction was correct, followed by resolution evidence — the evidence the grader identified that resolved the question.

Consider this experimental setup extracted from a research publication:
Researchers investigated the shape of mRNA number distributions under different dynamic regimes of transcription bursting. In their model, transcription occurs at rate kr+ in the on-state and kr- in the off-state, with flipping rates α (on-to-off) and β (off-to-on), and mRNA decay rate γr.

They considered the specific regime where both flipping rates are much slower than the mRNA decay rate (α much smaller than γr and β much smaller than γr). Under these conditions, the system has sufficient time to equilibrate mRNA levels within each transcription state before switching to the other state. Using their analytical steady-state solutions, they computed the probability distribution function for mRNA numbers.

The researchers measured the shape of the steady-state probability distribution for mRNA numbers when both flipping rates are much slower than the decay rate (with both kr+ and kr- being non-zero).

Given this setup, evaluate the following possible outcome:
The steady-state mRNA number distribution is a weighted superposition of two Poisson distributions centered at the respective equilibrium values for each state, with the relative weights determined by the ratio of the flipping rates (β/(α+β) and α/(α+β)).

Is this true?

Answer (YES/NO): YES